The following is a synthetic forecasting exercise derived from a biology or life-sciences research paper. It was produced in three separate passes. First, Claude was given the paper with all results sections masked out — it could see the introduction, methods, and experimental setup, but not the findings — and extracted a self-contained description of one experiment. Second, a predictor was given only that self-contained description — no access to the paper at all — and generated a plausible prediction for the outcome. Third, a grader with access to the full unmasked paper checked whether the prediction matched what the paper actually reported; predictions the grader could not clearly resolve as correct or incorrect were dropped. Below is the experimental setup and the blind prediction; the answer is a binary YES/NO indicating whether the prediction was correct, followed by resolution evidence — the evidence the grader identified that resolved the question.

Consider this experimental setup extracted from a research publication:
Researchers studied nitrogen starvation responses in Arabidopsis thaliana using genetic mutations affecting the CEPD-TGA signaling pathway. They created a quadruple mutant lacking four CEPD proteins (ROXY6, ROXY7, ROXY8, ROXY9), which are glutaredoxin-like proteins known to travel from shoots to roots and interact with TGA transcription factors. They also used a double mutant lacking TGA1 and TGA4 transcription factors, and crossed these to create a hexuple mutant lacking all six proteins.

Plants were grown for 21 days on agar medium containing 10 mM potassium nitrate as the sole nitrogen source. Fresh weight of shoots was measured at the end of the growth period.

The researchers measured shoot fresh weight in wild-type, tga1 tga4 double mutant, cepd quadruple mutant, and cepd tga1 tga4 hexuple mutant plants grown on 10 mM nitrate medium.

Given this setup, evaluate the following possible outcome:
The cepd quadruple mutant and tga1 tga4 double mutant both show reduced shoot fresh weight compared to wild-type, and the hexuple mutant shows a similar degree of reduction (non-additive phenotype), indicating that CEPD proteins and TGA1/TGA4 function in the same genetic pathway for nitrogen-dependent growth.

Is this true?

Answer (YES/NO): NO